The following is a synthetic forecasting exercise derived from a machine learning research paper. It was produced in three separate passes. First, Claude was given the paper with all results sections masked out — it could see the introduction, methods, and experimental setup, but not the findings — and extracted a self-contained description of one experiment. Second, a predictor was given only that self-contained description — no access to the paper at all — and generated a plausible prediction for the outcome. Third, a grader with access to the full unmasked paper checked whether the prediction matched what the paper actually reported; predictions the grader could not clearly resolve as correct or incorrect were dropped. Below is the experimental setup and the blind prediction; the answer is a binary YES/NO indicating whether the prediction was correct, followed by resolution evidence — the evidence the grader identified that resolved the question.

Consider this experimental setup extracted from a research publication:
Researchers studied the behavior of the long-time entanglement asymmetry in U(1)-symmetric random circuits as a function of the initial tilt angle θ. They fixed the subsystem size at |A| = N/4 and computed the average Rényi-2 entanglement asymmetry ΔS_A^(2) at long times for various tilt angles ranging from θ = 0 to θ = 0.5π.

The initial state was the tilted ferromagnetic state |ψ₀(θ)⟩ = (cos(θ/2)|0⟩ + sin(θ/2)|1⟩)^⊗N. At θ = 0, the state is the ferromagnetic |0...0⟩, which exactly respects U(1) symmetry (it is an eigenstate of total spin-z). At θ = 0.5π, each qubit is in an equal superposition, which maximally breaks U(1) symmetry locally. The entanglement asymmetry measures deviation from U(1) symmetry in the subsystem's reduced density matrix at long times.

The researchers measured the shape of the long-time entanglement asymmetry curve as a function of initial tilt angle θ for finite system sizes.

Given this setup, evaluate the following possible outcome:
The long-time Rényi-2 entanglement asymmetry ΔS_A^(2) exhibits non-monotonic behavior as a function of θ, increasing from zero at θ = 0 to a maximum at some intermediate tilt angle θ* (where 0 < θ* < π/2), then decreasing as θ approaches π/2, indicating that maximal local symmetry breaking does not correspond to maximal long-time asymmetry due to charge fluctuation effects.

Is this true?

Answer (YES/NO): YES